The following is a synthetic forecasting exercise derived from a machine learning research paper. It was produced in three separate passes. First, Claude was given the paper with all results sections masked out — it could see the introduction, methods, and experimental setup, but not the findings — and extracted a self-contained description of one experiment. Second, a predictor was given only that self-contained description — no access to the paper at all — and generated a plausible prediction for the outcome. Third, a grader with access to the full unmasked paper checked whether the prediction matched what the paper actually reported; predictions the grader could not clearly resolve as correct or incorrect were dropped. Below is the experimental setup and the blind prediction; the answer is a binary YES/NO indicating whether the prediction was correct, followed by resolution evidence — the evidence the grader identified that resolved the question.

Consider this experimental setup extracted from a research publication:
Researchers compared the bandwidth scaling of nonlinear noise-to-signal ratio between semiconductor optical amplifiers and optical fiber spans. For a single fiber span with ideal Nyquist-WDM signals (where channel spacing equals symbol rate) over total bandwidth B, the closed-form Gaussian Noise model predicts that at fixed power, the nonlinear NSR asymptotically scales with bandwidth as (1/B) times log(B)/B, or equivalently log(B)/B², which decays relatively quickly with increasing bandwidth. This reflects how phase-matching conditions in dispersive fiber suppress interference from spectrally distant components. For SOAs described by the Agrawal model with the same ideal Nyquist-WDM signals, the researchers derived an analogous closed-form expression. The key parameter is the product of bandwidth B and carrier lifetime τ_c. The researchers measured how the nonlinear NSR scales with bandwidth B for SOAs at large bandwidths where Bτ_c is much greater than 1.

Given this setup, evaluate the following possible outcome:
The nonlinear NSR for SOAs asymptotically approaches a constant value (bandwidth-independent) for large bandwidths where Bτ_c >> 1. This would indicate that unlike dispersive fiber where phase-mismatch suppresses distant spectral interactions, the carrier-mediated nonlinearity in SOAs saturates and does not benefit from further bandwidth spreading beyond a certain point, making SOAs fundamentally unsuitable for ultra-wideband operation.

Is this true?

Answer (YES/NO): NO